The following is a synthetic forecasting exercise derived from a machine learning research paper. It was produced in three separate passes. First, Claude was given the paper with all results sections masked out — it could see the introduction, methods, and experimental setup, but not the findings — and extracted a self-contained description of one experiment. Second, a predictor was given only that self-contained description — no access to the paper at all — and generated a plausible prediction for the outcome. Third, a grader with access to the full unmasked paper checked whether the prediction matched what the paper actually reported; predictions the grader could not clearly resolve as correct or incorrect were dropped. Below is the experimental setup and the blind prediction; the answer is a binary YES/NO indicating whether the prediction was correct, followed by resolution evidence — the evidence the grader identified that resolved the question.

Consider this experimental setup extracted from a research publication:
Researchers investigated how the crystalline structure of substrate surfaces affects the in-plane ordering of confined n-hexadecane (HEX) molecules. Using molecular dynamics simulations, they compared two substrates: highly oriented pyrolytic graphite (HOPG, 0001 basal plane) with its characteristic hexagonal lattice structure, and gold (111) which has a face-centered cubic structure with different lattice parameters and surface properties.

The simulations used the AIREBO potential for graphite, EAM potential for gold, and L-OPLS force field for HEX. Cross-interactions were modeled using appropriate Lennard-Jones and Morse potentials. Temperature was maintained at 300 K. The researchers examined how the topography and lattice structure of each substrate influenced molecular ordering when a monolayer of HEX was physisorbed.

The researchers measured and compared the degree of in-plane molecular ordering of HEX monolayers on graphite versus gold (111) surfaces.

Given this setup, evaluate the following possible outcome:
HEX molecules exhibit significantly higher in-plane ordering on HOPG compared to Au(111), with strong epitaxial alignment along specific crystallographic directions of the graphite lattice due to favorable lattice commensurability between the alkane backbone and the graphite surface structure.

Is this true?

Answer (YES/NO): YES